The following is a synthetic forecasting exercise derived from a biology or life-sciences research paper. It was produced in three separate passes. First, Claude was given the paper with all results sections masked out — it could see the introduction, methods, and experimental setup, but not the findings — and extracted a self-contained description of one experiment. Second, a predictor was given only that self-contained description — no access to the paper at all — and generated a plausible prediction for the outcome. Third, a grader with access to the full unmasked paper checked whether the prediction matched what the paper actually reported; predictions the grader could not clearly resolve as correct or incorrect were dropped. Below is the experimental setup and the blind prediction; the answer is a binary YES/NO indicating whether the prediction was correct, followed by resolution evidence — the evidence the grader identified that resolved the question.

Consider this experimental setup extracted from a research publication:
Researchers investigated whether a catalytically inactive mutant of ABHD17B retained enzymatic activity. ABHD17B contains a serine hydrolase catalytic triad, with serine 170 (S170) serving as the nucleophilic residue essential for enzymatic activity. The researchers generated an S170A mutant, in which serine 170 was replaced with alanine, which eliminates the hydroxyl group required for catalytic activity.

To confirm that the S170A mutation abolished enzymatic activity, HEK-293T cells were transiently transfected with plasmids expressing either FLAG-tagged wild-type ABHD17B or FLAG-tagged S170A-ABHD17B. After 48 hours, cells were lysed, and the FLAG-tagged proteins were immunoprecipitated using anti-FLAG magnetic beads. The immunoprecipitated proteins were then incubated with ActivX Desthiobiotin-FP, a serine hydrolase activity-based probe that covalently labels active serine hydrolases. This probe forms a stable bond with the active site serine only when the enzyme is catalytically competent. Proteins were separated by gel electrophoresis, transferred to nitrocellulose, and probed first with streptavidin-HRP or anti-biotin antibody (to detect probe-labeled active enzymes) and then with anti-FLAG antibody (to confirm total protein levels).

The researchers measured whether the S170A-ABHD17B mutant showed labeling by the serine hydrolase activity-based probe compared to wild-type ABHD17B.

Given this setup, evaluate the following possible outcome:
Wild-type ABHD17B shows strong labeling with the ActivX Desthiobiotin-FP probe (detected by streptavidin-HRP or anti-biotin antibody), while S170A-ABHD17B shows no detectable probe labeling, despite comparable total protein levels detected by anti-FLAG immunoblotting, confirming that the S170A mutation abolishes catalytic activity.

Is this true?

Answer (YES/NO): NO